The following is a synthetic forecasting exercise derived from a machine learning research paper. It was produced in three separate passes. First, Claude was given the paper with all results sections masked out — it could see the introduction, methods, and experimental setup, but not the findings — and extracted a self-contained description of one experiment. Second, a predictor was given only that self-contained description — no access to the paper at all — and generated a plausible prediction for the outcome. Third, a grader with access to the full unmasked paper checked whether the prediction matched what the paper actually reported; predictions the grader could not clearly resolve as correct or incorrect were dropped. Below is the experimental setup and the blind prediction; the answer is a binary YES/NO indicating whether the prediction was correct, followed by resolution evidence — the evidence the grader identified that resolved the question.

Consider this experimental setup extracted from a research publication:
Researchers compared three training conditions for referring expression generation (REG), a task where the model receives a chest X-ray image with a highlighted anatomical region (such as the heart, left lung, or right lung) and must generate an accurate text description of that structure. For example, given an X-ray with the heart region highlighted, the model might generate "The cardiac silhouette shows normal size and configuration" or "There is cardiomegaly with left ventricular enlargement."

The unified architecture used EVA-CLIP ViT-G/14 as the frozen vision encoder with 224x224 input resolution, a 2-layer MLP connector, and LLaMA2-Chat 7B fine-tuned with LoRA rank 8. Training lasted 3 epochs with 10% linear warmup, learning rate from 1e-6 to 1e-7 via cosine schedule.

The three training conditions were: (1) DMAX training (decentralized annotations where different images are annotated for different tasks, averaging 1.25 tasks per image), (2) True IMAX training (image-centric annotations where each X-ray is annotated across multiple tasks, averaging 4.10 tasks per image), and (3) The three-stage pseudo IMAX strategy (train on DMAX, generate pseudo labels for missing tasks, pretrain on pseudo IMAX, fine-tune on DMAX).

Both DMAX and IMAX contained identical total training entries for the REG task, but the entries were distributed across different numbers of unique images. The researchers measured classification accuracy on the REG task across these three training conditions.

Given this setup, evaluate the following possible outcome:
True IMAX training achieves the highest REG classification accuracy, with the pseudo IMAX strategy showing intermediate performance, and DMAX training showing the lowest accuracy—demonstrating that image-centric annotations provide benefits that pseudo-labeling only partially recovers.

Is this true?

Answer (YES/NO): NO